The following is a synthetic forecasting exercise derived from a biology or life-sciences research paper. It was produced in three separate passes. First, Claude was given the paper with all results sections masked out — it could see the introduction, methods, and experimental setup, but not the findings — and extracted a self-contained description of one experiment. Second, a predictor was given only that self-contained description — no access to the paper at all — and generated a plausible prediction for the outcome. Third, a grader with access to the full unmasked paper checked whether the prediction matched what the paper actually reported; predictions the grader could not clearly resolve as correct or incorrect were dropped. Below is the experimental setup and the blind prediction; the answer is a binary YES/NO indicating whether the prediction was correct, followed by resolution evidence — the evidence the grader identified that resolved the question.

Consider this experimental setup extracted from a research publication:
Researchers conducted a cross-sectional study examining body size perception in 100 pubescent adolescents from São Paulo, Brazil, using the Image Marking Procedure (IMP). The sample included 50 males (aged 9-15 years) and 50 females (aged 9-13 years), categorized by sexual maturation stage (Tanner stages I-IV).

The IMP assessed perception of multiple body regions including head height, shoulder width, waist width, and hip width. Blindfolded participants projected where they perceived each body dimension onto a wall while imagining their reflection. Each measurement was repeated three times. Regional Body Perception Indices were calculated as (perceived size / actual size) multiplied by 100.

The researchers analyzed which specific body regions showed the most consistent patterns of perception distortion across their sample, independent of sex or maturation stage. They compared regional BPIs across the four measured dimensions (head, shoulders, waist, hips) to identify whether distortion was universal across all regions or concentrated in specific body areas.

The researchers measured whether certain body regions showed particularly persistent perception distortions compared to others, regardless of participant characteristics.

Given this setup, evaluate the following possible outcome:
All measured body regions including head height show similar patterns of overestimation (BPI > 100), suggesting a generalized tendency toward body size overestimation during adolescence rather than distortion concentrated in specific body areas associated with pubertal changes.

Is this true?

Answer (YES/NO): NO